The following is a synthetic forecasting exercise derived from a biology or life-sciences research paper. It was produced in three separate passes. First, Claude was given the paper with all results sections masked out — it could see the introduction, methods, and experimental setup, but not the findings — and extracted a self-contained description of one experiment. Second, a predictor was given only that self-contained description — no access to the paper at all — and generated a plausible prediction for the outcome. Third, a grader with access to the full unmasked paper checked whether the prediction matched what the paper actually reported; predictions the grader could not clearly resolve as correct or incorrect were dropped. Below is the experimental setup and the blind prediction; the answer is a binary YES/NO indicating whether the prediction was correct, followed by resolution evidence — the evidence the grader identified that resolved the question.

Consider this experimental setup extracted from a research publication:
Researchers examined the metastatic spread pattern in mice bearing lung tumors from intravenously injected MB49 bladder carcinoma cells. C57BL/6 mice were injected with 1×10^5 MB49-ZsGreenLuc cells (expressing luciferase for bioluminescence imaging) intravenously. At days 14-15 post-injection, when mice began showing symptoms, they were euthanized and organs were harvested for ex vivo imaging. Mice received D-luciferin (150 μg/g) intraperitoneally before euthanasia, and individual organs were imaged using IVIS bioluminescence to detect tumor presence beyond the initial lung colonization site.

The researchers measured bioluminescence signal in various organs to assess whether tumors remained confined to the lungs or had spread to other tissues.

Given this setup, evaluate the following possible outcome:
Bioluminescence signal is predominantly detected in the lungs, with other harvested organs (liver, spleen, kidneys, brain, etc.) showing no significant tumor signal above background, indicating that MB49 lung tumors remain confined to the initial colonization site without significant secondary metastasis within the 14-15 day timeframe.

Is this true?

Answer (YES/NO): NO